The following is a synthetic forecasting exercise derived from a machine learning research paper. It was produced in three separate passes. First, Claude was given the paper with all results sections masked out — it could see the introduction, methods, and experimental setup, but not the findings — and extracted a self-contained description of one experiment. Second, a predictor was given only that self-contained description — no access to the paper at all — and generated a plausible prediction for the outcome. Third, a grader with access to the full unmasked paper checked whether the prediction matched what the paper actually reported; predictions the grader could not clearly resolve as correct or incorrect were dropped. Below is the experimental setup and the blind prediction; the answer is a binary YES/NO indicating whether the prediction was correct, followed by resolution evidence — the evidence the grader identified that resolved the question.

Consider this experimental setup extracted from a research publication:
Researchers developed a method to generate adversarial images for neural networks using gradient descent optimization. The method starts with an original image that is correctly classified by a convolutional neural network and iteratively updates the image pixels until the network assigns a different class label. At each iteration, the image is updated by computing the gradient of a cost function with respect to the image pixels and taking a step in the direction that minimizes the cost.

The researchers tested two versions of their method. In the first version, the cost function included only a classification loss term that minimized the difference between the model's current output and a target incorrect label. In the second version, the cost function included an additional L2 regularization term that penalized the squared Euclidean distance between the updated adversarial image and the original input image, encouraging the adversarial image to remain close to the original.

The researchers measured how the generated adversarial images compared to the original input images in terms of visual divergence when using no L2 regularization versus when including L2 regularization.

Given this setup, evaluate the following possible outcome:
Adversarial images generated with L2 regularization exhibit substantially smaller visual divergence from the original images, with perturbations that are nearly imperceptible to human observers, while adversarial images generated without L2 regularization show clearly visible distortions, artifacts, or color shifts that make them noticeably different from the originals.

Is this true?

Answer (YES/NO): YES